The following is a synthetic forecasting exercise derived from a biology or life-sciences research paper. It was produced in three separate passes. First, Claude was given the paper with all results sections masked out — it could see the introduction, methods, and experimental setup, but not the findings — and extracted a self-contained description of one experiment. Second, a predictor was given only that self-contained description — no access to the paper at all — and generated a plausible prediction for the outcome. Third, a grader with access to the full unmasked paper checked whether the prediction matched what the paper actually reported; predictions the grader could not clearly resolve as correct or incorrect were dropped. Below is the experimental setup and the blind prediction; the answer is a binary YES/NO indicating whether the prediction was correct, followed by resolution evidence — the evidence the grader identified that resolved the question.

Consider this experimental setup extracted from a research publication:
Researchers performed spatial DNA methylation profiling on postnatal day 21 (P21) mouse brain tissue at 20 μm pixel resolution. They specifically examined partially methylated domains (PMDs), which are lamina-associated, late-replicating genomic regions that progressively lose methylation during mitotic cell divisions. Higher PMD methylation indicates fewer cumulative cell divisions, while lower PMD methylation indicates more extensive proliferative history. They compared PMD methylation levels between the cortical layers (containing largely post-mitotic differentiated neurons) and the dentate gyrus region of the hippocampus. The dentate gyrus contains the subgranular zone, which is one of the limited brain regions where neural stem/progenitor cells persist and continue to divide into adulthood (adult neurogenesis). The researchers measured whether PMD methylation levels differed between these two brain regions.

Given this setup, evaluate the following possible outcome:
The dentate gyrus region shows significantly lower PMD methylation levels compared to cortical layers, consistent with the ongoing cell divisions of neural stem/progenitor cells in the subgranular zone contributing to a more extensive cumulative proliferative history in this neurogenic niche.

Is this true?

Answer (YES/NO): YES